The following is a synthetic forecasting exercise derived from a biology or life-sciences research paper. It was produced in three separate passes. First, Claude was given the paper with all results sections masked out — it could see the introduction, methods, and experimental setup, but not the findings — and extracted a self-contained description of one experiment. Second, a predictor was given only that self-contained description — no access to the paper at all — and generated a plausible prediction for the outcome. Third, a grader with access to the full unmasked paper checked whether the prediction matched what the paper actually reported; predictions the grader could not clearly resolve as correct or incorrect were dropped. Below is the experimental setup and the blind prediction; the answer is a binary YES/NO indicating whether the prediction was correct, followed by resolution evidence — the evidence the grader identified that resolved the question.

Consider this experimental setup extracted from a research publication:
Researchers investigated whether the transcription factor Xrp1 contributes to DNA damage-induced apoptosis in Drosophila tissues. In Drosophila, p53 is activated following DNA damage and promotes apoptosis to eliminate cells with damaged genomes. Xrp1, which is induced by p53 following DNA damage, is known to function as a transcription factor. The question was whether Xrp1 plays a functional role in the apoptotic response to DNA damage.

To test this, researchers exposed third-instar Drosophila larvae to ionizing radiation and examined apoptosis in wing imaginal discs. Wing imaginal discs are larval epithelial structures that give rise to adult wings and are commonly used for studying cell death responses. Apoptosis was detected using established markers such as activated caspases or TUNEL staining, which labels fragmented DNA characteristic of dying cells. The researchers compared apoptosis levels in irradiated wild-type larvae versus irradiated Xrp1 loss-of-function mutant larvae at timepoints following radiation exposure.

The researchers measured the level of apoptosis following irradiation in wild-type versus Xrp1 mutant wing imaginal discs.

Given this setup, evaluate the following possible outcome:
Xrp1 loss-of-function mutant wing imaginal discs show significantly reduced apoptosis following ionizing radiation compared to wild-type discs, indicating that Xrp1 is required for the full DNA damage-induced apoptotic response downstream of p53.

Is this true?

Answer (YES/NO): YES